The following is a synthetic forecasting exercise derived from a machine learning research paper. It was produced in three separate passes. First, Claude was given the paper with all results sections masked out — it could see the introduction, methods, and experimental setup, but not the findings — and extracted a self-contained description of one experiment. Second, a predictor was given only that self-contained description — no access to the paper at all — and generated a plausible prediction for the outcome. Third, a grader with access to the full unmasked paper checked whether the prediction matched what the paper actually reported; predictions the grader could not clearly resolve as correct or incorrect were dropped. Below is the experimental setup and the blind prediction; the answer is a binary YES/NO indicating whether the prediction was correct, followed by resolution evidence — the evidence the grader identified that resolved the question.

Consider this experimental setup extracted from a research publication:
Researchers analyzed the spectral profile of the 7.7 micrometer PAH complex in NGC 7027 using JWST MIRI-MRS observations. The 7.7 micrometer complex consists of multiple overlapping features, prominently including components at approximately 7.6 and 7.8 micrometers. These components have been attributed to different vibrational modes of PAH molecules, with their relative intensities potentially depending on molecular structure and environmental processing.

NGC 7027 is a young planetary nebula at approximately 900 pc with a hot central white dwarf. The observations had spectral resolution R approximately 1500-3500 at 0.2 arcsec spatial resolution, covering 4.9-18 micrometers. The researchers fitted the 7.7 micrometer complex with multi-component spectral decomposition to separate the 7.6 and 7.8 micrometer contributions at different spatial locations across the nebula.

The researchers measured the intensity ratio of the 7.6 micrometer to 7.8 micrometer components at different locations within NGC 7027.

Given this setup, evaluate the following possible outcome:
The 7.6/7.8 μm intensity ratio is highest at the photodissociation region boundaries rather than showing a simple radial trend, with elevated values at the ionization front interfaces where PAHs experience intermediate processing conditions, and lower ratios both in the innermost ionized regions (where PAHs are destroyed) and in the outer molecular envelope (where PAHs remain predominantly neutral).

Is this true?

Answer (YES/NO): NO